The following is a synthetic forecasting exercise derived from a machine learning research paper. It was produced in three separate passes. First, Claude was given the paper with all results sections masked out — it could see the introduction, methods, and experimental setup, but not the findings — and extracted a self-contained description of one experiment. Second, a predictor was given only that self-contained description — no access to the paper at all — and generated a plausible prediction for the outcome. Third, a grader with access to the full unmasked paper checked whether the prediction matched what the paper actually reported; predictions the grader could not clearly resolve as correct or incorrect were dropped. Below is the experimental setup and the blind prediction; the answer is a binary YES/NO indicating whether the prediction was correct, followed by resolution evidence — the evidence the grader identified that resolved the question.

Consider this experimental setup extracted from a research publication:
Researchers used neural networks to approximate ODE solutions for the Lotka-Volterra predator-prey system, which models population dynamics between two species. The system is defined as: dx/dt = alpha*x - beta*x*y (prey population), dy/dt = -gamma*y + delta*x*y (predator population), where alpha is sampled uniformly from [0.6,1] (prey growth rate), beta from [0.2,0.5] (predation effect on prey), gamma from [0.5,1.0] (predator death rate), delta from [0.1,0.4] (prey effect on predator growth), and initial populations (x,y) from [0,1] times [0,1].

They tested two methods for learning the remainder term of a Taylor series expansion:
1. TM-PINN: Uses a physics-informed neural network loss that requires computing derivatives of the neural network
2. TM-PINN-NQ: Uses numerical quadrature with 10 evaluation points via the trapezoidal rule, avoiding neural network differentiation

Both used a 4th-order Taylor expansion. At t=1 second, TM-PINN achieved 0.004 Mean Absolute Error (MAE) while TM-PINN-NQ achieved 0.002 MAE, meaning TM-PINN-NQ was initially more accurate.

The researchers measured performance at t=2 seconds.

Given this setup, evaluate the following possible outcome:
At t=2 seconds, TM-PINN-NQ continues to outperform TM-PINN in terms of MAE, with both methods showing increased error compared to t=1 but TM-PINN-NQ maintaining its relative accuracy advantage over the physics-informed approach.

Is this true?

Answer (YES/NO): NO